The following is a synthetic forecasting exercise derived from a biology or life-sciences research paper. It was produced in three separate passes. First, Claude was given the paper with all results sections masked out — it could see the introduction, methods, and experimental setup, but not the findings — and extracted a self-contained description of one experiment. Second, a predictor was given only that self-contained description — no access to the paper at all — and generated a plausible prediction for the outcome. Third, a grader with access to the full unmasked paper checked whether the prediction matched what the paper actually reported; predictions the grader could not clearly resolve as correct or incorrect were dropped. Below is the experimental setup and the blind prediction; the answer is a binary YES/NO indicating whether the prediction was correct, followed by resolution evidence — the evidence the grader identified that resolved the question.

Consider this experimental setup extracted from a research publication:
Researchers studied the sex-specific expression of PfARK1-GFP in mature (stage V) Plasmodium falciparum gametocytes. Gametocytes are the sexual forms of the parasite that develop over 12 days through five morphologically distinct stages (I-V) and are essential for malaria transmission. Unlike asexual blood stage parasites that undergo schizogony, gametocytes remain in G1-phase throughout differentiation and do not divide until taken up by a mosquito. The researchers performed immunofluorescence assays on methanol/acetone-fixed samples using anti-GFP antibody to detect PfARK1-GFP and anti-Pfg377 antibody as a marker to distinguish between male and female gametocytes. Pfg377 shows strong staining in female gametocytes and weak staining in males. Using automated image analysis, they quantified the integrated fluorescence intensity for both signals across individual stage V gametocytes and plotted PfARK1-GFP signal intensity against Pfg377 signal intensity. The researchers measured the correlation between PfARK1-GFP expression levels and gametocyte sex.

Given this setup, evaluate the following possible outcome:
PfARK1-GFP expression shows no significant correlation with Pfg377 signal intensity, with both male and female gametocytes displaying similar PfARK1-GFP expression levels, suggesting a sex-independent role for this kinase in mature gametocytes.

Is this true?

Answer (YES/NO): NO